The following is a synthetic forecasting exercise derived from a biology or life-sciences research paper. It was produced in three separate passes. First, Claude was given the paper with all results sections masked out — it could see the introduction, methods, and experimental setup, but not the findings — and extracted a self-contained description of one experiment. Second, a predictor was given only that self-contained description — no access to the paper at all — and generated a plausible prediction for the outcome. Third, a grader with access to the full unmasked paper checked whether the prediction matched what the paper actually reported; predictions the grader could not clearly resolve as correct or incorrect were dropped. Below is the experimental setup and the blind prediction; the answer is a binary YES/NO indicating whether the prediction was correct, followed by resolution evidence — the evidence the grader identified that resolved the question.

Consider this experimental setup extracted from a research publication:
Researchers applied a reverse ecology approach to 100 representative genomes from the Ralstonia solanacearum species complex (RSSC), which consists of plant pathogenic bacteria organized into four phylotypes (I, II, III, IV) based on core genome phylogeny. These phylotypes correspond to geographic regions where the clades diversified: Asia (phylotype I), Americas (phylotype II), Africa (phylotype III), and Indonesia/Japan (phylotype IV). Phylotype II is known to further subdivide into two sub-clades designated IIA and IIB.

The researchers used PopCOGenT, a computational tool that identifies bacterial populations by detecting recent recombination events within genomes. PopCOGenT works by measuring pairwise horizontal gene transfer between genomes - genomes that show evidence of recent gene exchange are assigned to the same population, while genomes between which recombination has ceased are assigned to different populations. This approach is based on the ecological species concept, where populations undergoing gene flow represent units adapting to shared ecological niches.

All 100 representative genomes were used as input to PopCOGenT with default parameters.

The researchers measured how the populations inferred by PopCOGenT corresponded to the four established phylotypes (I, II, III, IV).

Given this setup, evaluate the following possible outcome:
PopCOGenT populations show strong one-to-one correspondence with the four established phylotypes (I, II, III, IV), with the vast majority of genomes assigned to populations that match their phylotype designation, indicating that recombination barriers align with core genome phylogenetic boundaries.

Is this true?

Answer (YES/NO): NO